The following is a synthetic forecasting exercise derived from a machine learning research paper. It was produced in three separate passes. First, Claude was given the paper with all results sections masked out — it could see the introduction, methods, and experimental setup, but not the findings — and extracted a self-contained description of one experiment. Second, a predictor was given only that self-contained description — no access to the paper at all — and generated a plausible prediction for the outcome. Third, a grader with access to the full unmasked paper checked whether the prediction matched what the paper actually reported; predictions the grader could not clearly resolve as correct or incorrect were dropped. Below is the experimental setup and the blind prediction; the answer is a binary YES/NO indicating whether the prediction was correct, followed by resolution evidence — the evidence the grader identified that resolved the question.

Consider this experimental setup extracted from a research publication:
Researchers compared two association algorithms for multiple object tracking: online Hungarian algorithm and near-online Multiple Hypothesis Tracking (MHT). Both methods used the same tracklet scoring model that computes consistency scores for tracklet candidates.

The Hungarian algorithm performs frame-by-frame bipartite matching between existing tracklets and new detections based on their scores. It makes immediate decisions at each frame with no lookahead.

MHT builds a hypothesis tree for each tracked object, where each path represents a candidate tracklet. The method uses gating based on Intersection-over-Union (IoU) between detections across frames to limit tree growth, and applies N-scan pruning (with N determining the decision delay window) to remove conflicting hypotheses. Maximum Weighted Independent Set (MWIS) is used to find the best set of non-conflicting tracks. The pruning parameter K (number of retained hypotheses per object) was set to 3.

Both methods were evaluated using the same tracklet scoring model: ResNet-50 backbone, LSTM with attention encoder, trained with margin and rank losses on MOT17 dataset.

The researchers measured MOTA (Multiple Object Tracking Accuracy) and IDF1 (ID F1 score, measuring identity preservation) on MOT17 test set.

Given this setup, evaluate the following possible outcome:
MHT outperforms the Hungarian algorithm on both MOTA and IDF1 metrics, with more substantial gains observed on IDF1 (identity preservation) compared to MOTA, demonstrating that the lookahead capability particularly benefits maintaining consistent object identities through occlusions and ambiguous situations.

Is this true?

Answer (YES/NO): YES